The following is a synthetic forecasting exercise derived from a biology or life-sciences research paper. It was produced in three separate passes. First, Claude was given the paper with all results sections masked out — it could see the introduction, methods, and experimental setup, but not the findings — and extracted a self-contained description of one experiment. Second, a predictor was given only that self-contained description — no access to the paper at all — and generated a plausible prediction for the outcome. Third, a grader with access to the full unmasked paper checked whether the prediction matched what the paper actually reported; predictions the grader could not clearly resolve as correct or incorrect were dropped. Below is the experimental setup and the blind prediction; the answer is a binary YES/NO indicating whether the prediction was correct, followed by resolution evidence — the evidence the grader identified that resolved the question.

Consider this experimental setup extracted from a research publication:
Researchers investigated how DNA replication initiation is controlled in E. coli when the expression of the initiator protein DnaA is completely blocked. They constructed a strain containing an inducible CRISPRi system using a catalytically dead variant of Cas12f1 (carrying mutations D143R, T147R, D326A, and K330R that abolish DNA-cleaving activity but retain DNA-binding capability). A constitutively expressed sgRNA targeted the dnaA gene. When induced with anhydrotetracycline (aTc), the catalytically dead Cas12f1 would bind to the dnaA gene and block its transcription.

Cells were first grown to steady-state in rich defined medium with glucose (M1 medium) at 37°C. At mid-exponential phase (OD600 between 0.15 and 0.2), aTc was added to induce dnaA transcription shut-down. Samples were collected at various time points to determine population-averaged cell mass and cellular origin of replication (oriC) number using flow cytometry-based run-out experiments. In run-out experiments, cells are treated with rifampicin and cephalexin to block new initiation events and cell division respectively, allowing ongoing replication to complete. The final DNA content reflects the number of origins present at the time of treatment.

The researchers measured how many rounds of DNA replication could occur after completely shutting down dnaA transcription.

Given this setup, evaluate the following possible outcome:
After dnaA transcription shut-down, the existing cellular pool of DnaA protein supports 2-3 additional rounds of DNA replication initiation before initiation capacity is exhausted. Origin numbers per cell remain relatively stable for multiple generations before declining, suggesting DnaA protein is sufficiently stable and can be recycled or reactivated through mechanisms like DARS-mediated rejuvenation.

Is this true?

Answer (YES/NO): NO